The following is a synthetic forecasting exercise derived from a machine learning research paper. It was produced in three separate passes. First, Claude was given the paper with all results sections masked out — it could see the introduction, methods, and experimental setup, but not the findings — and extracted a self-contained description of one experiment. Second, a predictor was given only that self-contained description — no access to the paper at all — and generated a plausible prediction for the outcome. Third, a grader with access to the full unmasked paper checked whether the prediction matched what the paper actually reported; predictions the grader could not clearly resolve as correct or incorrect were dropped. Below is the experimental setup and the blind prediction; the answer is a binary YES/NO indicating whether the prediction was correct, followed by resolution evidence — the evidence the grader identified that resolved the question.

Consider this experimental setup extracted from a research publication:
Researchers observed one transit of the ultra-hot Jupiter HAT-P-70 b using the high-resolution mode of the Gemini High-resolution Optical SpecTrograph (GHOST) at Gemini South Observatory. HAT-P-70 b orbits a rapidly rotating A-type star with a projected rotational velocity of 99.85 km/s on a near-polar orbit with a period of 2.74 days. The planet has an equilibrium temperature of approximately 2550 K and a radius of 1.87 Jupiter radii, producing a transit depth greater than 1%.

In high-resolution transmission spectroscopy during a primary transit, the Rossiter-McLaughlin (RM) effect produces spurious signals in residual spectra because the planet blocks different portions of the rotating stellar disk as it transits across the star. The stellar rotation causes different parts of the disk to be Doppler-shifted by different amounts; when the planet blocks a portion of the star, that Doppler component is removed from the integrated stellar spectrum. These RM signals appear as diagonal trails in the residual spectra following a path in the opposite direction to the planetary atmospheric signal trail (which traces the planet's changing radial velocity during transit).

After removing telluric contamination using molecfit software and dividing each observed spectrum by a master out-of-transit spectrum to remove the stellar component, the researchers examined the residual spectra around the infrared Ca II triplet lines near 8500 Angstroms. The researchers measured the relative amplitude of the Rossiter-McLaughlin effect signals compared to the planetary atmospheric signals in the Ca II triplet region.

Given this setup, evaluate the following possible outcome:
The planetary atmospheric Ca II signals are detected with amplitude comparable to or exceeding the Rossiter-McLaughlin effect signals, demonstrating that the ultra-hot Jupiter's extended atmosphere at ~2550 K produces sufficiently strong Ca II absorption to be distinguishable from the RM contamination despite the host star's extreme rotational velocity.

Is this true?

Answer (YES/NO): YES